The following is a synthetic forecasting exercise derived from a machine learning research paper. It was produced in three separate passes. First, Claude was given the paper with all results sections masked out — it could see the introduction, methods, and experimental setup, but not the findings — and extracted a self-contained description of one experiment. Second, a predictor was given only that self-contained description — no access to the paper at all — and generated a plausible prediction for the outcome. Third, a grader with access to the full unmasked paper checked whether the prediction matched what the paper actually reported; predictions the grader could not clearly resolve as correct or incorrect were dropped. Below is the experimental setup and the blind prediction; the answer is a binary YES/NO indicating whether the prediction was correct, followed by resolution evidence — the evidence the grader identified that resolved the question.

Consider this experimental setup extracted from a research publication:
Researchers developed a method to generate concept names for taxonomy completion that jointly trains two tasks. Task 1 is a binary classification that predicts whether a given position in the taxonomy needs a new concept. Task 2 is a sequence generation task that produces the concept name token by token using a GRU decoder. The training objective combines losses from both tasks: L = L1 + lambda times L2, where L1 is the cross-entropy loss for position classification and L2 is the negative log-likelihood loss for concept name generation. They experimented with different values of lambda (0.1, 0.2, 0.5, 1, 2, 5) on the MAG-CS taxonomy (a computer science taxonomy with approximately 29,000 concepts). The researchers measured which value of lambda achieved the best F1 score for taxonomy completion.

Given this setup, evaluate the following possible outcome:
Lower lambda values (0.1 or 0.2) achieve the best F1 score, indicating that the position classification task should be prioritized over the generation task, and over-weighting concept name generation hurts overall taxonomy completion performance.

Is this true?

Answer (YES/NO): NO